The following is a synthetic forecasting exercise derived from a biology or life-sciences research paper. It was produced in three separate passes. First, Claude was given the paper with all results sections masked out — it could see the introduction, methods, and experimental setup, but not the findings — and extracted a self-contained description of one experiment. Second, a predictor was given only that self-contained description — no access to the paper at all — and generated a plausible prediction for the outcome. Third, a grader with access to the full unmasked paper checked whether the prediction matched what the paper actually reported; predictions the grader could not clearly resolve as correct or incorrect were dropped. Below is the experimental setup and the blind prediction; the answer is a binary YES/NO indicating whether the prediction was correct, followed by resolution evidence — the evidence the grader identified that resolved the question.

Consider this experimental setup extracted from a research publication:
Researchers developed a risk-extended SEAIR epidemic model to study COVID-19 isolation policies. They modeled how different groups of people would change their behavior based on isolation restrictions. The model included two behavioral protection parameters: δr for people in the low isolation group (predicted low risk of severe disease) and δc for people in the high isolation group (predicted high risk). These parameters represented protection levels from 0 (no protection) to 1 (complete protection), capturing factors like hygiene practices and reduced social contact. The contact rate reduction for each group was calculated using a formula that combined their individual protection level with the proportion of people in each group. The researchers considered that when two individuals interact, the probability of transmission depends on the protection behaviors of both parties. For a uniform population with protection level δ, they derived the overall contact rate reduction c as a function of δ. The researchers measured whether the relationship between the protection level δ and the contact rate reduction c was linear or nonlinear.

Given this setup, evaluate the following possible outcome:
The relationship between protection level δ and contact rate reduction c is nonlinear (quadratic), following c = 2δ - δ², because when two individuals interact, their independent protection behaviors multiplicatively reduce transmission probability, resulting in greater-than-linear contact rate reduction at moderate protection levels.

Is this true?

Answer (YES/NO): YES